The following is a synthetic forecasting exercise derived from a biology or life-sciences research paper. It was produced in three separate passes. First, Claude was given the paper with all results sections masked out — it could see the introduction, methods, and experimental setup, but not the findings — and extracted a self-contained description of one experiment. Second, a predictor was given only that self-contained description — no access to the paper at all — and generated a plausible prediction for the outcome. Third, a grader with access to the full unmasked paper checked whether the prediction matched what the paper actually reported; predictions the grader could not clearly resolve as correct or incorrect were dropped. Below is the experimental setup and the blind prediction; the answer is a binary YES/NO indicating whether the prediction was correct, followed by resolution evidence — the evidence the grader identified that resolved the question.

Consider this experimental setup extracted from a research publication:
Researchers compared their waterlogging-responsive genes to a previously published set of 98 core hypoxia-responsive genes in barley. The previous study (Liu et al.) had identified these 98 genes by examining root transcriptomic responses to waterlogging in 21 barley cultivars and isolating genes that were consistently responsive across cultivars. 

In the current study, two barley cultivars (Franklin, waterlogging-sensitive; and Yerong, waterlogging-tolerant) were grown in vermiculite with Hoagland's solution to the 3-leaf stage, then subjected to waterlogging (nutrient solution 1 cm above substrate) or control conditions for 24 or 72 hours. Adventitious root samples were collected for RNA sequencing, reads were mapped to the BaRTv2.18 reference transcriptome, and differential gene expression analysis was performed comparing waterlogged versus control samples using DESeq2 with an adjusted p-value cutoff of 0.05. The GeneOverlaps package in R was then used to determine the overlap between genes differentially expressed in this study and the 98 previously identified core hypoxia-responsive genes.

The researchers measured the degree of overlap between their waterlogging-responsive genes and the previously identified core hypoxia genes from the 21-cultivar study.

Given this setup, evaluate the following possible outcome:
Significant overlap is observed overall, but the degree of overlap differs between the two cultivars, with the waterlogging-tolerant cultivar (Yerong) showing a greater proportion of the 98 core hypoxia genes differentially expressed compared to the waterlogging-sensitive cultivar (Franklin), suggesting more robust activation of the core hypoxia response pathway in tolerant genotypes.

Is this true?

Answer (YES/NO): NO